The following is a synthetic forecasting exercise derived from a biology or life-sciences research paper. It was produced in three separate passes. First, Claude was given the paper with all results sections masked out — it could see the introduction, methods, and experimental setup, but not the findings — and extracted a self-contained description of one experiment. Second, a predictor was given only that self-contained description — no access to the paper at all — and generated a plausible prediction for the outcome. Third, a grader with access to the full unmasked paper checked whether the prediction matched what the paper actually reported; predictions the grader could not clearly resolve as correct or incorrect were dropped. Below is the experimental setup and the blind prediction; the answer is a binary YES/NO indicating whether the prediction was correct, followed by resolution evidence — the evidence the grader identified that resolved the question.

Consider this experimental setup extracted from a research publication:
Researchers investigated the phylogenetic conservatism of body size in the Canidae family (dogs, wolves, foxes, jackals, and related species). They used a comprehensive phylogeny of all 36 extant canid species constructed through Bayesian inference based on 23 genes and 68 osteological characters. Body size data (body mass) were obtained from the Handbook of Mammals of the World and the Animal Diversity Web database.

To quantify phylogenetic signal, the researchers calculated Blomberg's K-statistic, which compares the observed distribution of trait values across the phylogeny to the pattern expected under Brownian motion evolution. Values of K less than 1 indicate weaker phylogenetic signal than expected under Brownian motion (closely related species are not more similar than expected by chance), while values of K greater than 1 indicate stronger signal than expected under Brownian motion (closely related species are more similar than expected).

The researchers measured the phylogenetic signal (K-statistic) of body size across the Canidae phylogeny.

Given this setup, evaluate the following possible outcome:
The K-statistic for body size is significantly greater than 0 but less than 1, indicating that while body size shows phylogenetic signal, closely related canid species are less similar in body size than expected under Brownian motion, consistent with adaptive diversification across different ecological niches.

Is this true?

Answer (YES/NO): NO